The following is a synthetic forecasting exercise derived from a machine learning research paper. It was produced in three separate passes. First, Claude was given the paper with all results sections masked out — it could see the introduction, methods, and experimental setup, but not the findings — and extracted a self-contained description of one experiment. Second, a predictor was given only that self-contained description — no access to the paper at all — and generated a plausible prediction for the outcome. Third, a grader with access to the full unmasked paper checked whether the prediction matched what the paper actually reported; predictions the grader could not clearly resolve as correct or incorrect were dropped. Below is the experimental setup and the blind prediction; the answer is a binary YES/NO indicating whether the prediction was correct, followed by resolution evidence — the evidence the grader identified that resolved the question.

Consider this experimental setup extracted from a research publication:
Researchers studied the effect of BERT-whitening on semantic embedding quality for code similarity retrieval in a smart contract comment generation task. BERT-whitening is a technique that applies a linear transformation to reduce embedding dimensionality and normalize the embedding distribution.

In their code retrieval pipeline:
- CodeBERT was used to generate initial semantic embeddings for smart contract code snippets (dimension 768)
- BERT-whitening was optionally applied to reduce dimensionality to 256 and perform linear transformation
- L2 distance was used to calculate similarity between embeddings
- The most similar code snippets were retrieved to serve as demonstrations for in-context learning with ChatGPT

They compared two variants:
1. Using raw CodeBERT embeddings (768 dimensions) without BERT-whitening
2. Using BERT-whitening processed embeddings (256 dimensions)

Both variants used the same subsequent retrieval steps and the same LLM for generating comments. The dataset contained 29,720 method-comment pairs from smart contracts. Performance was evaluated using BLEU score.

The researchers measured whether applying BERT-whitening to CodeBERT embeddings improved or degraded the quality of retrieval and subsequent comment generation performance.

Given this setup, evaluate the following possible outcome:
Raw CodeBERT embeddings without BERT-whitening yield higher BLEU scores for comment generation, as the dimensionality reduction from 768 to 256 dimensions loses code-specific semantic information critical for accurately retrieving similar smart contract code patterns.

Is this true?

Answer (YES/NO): NO